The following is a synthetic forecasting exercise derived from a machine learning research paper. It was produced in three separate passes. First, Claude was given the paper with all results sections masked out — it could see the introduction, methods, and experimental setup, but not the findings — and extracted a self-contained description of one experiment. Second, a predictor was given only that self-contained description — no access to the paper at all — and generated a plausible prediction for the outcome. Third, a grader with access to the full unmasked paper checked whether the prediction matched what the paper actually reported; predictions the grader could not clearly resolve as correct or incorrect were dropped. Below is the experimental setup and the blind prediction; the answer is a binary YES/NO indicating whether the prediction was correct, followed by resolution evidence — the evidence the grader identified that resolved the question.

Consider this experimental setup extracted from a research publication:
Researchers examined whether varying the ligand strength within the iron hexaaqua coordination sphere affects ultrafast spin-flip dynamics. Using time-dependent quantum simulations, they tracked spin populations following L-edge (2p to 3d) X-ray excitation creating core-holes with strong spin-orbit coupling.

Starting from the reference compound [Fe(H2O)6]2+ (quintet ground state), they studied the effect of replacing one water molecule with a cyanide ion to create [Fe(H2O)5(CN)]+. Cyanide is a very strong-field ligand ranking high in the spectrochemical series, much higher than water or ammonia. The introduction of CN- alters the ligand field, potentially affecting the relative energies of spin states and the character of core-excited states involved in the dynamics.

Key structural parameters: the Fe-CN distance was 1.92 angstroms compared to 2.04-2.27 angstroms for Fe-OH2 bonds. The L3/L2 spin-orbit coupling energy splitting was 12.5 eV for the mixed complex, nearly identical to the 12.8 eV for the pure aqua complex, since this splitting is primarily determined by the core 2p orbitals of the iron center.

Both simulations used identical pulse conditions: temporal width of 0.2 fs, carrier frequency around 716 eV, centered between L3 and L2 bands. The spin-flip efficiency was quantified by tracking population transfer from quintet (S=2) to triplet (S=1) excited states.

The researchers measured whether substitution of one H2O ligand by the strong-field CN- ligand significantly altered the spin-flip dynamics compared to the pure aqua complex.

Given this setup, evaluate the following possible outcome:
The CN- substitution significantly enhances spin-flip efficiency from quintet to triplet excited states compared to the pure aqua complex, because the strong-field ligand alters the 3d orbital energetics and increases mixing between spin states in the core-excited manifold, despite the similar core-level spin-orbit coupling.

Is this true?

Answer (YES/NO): NO